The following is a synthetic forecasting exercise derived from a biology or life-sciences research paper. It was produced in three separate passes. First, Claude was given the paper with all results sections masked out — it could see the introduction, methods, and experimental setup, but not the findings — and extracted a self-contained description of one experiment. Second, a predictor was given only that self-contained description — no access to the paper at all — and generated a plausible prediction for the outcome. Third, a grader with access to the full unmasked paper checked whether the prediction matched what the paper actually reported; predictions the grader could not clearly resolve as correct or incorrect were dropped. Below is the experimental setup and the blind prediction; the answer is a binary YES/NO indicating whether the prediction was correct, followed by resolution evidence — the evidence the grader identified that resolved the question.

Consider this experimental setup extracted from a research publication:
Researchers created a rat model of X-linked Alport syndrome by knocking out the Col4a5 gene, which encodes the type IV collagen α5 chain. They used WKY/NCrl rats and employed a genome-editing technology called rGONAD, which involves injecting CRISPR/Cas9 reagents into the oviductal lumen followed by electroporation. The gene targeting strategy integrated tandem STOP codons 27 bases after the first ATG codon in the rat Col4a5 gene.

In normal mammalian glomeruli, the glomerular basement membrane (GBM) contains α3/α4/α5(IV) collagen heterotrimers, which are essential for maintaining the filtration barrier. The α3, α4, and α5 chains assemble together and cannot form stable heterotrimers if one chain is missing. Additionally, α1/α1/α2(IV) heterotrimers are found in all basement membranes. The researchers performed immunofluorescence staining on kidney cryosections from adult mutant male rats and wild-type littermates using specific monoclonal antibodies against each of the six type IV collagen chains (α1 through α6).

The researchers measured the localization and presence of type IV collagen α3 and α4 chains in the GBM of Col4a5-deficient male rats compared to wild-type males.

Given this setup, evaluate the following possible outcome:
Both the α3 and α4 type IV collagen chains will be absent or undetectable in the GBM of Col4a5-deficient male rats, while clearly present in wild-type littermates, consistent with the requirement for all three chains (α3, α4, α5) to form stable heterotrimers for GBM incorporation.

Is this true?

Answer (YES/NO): YES